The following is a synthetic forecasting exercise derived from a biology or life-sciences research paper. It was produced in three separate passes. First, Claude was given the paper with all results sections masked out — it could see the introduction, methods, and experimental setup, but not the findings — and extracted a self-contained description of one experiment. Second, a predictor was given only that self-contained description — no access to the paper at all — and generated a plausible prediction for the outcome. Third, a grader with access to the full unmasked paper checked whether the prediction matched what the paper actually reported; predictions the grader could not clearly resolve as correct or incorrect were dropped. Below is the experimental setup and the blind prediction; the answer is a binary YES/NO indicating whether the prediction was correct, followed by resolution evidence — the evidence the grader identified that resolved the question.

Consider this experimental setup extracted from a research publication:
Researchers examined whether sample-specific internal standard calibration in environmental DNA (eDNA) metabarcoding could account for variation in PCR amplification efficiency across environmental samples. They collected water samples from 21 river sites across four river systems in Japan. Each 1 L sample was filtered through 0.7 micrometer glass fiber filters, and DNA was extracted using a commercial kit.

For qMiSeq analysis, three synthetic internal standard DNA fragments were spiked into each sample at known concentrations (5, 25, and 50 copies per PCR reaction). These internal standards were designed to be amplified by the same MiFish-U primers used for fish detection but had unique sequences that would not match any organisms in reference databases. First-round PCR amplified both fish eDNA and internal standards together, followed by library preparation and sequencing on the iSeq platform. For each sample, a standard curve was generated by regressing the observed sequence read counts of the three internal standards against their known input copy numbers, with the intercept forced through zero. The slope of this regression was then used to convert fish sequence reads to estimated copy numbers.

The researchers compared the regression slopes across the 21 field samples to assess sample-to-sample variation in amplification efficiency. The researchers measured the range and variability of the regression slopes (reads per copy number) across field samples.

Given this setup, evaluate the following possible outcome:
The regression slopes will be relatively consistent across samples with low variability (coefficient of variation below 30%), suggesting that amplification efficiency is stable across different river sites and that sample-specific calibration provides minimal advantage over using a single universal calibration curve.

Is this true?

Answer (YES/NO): NO